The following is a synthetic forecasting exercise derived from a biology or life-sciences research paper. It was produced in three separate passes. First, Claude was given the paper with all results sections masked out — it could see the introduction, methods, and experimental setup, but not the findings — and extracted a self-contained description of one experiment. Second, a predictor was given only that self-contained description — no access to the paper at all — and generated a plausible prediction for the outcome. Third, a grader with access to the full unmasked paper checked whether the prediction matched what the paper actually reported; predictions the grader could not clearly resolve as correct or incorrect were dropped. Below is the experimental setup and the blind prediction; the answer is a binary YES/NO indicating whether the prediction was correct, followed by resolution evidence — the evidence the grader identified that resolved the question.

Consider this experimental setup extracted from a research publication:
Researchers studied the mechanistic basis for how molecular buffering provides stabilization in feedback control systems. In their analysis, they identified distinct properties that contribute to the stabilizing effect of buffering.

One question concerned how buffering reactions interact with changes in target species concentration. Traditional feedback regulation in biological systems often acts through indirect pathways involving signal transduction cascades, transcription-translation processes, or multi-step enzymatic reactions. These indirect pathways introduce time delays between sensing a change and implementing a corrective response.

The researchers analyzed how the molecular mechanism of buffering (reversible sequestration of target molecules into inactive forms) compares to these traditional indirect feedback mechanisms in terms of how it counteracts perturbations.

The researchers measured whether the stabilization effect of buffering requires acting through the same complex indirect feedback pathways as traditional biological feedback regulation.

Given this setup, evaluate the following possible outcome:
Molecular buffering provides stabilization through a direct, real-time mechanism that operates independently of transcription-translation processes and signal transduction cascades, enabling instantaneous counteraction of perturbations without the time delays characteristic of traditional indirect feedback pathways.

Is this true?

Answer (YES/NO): YES